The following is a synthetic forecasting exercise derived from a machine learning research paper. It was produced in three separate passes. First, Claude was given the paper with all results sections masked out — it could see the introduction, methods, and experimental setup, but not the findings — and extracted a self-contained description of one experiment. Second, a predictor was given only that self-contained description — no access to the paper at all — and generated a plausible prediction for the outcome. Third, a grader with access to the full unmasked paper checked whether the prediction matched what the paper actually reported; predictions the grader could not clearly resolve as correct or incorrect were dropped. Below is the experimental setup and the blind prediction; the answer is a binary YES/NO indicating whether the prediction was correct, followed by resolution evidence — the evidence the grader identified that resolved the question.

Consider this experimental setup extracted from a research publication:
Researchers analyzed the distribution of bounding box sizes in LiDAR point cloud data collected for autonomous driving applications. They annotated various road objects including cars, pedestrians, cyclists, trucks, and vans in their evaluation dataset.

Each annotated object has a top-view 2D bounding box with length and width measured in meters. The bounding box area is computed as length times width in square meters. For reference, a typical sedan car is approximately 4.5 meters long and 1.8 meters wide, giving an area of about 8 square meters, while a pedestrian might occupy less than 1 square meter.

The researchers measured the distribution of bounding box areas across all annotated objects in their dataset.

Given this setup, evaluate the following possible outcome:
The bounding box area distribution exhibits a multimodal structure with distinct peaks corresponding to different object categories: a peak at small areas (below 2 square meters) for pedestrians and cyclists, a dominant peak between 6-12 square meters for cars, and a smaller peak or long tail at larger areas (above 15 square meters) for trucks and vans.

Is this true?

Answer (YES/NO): NO